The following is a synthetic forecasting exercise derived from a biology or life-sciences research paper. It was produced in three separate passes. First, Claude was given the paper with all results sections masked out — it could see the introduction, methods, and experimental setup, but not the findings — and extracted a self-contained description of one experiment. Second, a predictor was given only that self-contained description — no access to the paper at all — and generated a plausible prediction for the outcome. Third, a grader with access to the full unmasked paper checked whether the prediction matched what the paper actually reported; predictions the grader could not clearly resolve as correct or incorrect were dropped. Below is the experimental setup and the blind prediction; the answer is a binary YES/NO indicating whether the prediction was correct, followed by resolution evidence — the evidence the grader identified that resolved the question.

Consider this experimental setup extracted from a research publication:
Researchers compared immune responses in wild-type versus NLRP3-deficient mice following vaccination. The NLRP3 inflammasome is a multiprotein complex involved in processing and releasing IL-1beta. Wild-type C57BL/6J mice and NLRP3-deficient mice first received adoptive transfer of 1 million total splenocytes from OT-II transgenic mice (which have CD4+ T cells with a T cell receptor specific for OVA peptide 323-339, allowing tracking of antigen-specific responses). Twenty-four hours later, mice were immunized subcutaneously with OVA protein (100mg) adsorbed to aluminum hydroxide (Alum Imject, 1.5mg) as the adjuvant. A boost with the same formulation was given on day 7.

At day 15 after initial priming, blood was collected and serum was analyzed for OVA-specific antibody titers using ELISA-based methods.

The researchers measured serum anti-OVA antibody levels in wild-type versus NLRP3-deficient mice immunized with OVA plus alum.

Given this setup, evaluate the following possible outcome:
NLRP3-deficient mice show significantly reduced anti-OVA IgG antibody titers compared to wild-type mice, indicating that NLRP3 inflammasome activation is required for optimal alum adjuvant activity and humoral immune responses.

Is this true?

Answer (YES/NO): YES